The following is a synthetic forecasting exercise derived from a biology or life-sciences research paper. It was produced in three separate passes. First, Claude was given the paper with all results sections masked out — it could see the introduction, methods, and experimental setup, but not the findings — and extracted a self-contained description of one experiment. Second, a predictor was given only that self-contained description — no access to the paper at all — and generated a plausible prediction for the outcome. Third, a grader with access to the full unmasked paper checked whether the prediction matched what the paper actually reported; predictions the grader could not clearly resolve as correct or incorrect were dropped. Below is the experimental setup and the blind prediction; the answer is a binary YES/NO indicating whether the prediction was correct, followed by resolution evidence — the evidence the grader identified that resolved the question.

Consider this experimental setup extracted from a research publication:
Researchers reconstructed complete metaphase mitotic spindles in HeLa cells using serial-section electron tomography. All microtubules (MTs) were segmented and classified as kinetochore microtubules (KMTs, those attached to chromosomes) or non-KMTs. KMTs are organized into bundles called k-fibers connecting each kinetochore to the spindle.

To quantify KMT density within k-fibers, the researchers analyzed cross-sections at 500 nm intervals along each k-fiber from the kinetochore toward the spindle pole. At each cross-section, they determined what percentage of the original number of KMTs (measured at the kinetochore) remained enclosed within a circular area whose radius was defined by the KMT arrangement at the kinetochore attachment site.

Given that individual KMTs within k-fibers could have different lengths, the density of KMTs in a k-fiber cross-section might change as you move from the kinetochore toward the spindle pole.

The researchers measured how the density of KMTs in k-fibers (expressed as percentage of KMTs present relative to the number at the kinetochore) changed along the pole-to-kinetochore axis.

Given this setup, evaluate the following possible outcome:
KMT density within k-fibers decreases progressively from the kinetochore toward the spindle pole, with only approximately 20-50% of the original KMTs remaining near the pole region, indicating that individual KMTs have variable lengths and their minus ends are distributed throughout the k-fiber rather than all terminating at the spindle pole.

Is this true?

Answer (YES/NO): NO